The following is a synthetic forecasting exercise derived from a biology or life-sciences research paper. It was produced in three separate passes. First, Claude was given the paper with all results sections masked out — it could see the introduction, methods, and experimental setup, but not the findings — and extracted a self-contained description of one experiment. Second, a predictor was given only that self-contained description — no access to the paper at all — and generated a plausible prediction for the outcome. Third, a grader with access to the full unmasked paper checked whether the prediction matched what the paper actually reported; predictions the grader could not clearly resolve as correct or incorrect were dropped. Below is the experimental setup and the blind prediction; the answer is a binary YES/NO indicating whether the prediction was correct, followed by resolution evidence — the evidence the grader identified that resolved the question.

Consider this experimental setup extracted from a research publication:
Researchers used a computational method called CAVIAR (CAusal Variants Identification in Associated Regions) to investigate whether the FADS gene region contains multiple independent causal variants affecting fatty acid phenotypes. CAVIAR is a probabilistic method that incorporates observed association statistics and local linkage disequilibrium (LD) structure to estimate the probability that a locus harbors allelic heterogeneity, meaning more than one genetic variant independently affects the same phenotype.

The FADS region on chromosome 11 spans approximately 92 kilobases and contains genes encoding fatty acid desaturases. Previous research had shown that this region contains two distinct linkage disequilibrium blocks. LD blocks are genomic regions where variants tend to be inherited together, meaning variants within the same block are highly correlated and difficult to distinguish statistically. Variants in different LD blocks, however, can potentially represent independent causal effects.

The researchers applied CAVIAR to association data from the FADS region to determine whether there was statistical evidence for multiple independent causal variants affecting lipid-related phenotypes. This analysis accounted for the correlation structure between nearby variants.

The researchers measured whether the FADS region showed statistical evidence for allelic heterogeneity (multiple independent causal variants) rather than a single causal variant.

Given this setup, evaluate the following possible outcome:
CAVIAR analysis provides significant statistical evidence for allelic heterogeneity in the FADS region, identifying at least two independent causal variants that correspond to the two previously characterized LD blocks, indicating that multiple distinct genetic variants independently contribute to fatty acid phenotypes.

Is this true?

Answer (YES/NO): NO